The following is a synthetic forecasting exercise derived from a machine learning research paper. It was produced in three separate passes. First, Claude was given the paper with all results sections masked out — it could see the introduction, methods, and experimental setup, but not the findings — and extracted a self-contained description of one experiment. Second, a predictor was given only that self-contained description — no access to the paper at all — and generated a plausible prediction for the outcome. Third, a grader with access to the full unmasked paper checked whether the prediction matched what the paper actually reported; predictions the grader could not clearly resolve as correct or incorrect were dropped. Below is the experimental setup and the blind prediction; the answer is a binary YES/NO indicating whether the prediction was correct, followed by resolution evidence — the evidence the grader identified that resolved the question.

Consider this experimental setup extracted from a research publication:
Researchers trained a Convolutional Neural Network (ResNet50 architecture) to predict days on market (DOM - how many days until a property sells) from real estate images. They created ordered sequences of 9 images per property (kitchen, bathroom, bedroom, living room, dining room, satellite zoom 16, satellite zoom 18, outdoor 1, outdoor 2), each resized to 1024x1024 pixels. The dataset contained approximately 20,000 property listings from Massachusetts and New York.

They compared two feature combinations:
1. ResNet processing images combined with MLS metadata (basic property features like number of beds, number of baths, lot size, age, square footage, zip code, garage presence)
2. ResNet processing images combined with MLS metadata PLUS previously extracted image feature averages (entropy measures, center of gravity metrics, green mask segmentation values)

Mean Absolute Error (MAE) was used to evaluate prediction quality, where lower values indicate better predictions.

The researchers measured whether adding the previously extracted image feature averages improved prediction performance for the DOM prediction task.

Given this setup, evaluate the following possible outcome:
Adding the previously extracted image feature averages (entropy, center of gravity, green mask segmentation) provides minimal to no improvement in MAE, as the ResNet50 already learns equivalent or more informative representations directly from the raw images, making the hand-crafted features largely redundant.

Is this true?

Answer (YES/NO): YES